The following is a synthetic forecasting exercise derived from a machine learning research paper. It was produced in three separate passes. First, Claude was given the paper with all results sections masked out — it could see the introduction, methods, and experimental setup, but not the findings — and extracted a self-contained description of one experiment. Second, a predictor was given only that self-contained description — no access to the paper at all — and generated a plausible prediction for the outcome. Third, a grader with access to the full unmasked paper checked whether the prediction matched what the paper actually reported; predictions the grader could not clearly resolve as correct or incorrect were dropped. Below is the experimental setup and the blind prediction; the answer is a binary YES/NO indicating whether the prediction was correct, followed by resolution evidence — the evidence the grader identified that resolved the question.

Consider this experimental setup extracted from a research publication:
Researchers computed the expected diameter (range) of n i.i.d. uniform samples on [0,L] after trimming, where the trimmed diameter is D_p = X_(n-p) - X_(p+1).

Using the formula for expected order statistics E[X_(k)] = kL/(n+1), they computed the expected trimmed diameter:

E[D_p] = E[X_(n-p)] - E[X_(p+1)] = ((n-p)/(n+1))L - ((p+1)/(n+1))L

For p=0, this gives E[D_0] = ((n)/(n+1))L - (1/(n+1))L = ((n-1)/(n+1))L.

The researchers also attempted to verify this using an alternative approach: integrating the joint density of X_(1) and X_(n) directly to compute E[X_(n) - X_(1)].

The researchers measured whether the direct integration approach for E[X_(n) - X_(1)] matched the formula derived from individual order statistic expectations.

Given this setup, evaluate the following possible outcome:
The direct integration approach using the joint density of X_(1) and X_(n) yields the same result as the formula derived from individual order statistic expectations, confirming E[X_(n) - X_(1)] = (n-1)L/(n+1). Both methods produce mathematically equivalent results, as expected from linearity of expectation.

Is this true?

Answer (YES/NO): YES